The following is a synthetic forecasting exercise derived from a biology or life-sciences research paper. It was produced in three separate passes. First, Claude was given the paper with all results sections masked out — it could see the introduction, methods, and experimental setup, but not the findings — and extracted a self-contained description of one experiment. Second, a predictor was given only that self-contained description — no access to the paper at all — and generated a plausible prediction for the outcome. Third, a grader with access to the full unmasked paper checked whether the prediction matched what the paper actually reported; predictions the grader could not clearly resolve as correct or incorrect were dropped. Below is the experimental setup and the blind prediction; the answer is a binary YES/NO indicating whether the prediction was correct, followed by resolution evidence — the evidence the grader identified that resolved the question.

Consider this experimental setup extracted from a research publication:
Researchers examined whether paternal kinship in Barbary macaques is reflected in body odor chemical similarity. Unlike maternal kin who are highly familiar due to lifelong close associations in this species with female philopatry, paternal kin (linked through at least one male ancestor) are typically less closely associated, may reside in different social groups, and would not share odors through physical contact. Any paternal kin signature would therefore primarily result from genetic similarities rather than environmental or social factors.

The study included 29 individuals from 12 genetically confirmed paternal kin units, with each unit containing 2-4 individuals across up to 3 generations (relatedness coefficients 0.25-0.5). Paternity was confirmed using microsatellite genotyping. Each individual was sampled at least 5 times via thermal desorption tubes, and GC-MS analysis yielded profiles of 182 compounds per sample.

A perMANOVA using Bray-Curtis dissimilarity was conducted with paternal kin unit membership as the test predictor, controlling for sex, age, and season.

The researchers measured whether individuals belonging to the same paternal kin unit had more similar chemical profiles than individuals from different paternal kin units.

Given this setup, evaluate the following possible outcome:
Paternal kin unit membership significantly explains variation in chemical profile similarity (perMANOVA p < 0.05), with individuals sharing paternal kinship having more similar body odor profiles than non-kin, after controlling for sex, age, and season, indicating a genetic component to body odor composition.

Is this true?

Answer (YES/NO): NO